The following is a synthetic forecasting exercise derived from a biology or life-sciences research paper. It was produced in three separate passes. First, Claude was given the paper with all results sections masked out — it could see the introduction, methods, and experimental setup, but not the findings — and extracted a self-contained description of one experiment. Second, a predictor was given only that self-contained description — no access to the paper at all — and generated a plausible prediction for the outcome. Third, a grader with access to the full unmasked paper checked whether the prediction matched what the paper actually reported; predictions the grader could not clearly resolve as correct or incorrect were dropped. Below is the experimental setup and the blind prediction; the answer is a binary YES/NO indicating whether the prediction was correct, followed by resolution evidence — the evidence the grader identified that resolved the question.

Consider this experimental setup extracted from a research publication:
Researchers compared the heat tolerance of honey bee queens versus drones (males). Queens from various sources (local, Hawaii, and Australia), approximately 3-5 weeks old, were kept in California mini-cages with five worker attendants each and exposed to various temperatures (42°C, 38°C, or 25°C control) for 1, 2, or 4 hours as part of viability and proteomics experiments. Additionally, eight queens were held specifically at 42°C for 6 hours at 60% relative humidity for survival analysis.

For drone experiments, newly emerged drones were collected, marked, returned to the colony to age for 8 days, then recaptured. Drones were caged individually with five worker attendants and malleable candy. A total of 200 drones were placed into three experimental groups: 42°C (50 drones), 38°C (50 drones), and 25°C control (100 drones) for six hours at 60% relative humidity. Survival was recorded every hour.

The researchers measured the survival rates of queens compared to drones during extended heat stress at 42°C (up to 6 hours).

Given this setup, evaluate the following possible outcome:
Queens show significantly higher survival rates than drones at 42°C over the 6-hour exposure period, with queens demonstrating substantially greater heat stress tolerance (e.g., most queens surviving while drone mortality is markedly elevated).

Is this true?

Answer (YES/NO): YES